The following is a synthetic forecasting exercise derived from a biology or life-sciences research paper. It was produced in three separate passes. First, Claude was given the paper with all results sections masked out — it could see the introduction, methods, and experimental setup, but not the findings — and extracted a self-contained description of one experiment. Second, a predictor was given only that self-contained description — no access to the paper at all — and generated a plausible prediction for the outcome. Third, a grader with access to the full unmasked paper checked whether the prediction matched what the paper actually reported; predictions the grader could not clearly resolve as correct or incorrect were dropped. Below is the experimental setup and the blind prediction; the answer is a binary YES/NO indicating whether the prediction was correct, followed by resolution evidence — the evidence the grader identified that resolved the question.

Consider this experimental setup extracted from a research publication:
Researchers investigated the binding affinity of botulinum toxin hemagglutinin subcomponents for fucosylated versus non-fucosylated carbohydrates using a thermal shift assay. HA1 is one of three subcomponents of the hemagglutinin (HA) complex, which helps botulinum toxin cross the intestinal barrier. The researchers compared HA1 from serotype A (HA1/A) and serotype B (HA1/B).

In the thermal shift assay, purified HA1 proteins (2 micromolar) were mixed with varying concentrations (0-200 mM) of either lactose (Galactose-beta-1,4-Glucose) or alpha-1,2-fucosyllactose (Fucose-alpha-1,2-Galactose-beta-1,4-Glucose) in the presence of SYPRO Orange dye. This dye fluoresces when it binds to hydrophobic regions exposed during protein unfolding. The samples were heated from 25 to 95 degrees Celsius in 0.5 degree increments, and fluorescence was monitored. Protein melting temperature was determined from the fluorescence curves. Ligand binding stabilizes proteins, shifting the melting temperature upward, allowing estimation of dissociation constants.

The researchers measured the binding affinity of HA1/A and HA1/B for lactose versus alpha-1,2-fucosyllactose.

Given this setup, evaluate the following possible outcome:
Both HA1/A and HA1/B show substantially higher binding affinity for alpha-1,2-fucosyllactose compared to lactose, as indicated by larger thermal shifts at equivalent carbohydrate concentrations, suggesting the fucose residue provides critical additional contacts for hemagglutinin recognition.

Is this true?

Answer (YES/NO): NO